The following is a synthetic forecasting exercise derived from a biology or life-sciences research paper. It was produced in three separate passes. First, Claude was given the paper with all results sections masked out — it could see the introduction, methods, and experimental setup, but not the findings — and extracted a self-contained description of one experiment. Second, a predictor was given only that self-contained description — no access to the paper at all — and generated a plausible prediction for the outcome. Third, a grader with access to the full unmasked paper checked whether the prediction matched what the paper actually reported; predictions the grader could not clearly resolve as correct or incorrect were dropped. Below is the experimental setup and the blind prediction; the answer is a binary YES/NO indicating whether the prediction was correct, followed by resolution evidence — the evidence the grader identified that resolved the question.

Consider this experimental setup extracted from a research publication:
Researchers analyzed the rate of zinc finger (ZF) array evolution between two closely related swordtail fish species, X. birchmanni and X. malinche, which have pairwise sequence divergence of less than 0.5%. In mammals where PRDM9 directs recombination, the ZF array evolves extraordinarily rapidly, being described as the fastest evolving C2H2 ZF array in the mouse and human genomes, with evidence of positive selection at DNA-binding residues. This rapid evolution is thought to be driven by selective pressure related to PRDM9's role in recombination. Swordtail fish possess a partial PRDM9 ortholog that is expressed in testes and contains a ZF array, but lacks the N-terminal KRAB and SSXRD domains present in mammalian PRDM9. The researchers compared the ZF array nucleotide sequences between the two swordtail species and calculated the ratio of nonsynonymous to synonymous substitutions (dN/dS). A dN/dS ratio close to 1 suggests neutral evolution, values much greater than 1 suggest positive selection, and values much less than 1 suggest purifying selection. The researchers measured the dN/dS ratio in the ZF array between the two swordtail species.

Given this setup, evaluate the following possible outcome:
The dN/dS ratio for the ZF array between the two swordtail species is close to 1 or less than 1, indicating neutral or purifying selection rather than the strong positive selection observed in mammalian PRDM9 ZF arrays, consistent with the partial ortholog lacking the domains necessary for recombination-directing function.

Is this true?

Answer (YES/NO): YES